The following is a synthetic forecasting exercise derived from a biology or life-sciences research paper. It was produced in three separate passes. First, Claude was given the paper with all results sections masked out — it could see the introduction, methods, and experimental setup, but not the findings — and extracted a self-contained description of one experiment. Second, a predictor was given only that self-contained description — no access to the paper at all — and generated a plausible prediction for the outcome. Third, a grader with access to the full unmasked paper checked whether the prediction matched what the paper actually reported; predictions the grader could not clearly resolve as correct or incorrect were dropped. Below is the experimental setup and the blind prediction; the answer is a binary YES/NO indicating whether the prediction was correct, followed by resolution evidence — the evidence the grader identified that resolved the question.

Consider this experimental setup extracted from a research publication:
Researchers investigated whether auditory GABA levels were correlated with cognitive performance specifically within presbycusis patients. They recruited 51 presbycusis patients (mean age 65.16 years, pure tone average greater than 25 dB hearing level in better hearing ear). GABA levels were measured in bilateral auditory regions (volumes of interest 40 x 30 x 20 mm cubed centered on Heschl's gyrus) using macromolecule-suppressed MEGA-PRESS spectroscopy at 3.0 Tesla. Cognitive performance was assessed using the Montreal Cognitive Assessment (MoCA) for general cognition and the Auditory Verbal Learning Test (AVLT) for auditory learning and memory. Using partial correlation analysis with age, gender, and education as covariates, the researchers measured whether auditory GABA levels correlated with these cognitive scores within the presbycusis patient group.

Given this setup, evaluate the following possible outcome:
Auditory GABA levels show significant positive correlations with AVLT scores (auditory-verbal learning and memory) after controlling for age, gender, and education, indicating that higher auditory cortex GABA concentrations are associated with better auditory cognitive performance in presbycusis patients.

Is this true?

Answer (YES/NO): NO